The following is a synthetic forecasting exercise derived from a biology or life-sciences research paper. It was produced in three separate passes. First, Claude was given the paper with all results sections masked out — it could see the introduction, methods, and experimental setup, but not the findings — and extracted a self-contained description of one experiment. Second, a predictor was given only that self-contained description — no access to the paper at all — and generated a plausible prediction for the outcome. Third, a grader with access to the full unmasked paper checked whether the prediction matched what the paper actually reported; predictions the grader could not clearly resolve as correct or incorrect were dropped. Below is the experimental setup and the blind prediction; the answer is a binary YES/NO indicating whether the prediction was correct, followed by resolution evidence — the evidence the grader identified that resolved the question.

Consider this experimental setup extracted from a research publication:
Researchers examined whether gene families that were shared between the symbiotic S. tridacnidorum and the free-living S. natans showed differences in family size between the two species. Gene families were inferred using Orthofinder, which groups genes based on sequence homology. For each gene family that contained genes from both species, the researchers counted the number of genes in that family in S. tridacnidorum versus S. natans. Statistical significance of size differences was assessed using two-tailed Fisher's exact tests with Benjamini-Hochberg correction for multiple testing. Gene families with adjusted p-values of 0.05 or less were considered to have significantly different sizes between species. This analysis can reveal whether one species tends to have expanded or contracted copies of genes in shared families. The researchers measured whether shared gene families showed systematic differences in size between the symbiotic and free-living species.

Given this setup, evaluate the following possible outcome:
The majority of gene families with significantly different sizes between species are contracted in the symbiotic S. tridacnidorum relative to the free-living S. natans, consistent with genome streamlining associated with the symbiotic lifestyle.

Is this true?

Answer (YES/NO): NO